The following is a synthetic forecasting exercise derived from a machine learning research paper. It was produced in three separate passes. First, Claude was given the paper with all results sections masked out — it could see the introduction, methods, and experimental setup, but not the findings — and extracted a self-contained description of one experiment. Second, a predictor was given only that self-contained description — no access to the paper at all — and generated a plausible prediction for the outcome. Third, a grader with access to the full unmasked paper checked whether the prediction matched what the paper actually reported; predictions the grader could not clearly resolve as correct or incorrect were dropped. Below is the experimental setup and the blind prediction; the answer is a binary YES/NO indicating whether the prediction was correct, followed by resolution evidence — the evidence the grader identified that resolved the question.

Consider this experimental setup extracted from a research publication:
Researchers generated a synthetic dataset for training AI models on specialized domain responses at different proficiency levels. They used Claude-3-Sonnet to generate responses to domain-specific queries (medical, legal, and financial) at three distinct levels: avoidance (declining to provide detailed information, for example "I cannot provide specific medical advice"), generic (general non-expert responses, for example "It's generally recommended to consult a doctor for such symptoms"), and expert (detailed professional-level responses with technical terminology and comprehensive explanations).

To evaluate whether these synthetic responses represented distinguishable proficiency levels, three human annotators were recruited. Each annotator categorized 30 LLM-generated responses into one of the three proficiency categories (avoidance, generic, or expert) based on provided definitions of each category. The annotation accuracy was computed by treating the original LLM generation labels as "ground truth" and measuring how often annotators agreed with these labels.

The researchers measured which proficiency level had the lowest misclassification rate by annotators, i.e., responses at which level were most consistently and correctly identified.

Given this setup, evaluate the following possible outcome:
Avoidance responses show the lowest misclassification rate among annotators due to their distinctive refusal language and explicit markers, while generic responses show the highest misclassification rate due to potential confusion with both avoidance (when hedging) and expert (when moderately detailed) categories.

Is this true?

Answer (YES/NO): NO